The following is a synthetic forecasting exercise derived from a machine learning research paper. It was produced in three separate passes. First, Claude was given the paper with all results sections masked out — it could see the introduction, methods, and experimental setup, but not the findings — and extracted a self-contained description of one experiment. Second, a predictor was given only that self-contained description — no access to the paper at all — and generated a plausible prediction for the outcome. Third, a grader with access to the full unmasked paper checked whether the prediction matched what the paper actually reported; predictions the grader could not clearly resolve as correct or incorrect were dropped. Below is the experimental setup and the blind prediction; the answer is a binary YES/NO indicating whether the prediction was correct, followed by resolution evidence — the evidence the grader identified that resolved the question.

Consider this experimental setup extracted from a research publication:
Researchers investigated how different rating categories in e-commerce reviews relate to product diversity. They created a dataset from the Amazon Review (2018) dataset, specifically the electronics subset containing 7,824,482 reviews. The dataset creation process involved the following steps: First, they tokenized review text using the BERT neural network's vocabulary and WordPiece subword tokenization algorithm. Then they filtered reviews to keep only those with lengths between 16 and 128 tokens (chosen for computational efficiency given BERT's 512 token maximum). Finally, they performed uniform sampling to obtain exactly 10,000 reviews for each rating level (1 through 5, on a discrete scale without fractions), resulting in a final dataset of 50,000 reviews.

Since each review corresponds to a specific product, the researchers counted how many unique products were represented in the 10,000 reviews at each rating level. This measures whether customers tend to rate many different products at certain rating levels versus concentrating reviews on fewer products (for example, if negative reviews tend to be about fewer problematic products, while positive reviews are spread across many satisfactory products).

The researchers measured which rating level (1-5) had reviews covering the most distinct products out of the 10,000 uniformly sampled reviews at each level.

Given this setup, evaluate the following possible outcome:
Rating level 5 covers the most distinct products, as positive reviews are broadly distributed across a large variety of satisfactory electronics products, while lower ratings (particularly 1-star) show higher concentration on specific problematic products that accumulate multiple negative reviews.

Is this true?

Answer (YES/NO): NO